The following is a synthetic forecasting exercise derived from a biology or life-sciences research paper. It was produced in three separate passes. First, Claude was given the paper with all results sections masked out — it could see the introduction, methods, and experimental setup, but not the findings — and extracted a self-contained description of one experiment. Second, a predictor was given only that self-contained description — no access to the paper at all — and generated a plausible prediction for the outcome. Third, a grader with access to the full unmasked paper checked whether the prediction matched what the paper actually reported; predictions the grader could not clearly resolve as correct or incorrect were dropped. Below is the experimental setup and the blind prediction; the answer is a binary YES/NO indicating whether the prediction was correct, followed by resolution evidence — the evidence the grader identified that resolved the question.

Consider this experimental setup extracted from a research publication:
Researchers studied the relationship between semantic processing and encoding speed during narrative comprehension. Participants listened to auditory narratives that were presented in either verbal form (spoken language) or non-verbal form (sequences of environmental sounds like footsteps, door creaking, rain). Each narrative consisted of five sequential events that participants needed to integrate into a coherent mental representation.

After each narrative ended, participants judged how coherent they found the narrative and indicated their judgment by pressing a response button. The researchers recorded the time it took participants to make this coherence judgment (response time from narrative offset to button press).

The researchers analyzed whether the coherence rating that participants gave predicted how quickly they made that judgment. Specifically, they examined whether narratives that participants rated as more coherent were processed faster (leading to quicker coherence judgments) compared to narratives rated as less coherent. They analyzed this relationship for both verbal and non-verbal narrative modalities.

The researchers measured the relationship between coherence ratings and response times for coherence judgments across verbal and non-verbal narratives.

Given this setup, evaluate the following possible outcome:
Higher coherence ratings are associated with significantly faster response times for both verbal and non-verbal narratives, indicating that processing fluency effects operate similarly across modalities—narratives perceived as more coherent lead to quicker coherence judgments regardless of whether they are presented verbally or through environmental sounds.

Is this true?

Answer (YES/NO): YES